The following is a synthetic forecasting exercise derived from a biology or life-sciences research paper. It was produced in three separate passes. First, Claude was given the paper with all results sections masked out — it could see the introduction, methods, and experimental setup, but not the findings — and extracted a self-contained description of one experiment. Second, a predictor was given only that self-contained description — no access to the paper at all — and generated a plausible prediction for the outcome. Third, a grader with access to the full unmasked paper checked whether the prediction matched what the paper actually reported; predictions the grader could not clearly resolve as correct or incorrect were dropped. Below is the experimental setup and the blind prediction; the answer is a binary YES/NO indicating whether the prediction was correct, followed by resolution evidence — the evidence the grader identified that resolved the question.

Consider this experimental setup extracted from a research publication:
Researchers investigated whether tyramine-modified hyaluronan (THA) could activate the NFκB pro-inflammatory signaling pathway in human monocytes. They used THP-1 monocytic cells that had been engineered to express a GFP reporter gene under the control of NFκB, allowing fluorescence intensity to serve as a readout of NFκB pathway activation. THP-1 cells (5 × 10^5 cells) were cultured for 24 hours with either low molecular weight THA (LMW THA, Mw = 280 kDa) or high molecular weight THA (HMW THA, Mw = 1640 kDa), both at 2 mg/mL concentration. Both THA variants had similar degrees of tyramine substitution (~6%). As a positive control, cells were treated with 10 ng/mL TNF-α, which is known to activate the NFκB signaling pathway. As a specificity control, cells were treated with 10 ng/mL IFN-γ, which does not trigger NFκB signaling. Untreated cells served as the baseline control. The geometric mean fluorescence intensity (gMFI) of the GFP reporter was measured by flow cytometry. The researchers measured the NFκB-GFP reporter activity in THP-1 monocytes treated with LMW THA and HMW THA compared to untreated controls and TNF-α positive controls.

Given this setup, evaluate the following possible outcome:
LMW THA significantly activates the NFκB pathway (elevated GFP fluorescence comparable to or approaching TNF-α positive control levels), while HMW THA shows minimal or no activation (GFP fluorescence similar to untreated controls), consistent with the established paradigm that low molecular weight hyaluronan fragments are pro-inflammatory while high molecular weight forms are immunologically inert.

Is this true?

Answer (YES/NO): NO